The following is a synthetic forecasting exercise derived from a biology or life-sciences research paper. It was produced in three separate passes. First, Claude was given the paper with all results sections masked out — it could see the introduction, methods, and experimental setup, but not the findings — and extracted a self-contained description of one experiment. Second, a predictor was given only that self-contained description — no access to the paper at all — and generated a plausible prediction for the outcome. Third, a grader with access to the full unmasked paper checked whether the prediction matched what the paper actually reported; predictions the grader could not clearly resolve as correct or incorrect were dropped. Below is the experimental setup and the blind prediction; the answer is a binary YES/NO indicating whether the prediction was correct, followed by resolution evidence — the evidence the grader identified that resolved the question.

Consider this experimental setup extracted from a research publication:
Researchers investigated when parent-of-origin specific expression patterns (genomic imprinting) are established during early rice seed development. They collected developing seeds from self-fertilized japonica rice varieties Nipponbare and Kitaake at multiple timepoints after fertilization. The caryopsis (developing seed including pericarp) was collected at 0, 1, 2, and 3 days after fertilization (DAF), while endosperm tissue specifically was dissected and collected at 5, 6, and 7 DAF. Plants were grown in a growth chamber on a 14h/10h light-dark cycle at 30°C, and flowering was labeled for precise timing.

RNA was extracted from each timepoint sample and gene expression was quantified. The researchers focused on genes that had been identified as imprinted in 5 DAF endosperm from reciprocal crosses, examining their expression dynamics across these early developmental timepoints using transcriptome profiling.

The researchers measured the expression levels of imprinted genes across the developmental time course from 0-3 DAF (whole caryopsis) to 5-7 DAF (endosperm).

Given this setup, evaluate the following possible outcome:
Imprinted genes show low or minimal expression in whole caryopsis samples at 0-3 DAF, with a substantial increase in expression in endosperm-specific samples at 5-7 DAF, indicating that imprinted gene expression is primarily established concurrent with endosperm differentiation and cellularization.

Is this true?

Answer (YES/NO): NO